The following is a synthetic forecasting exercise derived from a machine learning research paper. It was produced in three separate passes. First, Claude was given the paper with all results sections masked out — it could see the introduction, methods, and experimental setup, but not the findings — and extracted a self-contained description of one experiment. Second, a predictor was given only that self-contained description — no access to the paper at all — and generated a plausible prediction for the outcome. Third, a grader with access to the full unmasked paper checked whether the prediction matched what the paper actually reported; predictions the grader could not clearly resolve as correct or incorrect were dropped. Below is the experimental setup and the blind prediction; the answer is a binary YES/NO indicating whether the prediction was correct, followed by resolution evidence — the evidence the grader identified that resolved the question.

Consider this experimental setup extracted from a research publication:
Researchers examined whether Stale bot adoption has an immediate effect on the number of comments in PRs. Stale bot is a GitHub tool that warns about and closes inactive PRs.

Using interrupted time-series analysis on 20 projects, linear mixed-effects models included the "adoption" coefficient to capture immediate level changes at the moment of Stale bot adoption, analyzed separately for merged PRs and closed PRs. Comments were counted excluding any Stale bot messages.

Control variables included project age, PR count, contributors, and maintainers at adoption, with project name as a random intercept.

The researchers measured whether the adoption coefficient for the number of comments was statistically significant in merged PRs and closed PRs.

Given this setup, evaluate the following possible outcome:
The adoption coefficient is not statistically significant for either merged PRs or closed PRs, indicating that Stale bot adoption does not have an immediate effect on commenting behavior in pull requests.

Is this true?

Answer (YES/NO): YES